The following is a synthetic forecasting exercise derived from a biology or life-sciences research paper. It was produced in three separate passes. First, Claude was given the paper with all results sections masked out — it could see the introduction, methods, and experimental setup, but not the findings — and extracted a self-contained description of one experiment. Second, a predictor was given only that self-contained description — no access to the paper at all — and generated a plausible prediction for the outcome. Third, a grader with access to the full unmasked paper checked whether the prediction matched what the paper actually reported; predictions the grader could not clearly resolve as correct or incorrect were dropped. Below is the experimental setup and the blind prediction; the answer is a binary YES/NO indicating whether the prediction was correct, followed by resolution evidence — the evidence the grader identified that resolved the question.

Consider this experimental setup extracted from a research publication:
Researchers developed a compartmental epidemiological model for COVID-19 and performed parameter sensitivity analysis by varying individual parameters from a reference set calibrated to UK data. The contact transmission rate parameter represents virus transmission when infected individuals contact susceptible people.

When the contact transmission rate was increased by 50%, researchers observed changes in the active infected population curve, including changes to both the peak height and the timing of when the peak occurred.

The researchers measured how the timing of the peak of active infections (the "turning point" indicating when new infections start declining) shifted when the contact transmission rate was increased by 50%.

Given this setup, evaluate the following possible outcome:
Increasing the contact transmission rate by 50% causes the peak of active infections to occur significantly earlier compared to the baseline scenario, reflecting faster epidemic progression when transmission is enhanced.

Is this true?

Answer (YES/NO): YES